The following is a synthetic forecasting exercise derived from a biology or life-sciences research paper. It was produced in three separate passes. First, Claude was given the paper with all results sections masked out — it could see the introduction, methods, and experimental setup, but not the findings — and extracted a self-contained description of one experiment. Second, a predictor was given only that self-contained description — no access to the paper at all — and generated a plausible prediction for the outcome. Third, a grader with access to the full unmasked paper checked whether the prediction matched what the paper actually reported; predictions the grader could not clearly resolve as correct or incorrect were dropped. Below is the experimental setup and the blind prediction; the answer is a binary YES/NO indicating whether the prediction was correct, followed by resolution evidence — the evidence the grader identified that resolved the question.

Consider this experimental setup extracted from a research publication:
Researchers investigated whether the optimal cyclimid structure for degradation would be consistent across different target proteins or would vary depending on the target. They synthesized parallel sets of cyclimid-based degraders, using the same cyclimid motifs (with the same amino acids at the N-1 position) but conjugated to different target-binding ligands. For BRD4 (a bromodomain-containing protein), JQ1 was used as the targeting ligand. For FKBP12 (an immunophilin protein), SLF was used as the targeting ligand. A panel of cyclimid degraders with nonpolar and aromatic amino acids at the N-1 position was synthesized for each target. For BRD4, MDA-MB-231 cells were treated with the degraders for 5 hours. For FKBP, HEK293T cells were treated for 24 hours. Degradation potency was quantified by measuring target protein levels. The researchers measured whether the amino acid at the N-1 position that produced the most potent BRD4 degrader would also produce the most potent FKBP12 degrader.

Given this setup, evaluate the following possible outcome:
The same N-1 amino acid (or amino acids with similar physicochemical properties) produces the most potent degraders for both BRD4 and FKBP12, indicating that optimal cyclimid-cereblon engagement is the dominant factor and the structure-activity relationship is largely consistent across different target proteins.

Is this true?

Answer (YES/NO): NO